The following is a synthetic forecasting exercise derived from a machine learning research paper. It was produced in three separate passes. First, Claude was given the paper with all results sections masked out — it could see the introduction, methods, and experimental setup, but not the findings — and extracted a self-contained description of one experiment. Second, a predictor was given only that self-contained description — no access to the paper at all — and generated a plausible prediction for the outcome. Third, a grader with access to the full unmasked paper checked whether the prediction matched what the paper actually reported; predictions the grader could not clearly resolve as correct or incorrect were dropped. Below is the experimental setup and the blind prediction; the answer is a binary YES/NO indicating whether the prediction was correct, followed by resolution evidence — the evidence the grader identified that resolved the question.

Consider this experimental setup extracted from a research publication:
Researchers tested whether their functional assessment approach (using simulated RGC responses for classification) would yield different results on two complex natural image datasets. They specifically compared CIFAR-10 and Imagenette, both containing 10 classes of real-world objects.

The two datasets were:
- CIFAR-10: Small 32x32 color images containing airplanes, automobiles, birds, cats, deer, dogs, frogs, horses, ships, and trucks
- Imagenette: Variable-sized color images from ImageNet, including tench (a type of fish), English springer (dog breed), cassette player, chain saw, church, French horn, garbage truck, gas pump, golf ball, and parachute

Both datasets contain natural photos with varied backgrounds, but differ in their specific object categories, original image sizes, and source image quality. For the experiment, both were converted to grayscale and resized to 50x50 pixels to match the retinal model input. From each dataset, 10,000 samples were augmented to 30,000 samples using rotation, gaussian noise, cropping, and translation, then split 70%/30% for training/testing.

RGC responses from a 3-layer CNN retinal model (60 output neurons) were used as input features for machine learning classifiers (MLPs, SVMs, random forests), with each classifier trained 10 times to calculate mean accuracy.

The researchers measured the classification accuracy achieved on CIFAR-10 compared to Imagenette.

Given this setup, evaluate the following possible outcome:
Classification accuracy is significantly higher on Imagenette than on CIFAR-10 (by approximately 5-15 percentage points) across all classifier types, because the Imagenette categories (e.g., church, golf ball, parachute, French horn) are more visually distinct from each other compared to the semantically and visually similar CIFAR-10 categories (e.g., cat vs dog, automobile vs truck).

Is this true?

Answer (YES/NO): NO